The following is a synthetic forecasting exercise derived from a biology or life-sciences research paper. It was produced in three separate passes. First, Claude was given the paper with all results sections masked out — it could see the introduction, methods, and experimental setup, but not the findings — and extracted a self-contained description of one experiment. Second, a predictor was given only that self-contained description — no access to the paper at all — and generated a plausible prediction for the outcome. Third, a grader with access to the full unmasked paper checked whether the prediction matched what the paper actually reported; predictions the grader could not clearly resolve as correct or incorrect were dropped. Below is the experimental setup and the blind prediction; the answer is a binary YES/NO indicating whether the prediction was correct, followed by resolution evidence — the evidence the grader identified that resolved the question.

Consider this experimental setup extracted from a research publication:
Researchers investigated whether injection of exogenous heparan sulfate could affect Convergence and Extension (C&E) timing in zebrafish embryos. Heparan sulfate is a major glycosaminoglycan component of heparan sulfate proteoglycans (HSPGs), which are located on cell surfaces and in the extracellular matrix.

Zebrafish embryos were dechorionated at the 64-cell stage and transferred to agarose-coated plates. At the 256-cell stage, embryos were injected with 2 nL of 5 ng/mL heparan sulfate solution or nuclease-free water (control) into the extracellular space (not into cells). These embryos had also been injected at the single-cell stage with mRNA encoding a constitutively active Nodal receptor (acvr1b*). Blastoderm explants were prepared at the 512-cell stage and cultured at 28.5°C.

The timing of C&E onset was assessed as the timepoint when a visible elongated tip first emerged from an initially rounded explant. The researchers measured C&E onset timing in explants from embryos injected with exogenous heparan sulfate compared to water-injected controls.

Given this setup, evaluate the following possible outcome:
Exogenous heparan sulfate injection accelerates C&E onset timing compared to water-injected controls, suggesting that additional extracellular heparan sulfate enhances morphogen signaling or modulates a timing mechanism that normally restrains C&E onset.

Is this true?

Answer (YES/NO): YES